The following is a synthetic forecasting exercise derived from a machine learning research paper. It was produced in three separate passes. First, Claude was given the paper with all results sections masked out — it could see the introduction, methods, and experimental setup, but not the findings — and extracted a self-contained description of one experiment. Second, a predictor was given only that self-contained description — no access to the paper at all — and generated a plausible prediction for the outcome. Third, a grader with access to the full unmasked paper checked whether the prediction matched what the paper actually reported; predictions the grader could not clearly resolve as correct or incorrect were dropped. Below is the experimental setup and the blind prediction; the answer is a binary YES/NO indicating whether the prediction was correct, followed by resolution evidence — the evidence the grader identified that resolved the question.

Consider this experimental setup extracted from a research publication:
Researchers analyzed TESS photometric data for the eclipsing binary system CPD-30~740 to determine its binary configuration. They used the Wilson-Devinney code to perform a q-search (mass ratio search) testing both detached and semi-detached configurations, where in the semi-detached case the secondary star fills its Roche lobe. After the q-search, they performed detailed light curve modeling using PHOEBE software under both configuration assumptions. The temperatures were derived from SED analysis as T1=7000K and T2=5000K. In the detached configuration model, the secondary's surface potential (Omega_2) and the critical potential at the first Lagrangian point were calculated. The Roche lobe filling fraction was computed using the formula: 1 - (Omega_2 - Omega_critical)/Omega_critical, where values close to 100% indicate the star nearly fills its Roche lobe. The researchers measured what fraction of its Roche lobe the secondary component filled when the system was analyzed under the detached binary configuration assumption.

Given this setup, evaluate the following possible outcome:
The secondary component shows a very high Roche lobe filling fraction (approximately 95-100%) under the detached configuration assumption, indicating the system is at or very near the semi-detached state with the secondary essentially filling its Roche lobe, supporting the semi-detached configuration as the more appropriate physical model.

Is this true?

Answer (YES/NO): YES